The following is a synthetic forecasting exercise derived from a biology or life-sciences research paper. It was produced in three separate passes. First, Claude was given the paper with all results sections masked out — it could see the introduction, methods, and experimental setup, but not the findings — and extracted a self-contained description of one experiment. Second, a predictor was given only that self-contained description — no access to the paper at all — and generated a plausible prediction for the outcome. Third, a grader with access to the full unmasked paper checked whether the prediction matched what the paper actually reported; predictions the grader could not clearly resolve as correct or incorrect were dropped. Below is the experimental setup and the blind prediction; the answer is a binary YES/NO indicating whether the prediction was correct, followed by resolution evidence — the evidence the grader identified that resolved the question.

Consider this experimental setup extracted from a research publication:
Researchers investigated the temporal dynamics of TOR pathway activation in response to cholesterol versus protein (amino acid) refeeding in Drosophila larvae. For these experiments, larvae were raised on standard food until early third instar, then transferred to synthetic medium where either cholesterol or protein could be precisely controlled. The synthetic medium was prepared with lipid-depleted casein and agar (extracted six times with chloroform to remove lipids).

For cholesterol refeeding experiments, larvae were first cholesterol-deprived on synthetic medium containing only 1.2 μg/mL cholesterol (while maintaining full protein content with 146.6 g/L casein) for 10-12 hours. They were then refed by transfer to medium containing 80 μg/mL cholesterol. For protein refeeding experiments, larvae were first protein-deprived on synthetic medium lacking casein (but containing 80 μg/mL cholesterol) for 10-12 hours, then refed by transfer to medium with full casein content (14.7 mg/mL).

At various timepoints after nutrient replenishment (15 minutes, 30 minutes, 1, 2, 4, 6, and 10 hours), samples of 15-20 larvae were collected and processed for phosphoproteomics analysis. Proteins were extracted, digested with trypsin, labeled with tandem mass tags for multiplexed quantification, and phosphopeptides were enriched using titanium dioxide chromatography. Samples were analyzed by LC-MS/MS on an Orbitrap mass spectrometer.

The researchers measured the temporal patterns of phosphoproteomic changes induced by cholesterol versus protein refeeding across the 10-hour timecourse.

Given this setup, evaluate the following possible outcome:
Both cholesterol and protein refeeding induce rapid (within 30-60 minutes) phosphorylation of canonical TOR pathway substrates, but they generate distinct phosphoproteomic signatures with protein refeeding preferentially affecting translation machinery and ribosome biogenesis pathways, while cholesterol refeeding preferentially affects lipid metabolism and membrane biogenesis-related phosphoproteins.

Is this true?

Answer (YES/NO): NO